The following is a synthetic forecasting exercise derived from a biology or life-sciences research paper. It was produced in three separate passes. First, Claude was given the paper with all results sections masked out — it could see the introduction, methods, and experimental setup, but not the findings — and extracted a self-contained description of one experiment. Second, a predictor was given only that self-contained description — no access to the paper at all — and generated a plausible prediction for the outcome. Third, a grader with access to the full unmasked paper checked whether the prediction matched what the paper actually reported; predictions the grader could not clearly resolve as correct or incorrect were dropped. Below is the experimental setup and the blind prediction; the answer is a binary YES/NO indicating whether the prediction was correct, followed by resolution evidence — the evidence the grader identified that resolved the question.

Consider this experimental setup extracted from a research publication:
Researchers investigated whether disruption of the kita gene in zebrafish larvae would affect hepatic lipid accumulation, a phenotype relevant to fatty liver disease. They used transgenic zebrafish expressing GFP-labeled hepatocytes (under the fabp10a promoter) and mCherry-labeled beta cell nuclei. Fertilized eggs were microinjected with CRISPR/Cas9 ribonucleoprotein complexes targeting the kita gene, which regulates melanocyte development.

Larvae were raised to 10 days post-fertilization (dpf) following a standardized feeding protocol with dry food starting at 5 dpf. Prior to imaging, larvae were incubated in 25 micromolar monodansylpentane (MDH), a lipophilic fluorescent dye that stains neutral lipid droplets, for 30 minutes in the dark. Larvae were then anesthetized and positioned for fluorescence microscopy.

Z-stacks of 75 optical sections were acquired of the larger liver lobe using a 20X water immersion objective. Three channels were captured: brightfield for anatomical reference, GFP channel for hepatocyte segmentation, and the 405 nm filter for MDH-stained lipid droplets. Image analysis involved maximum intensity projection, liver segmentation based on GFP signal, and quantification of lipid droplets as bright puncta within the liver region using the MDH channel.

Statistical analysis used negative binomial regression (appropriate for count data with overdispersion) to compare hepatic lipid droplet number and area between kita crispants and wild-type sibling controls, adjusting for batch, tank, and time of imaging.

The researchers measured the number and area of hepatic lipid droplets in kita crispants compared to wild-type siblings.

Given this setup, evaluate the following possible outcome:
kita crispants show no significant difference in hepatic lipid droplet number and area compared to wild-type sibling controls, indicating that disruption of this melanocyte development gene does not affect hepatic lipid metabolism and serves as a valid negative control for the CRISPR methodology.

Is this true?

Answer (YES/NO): YES